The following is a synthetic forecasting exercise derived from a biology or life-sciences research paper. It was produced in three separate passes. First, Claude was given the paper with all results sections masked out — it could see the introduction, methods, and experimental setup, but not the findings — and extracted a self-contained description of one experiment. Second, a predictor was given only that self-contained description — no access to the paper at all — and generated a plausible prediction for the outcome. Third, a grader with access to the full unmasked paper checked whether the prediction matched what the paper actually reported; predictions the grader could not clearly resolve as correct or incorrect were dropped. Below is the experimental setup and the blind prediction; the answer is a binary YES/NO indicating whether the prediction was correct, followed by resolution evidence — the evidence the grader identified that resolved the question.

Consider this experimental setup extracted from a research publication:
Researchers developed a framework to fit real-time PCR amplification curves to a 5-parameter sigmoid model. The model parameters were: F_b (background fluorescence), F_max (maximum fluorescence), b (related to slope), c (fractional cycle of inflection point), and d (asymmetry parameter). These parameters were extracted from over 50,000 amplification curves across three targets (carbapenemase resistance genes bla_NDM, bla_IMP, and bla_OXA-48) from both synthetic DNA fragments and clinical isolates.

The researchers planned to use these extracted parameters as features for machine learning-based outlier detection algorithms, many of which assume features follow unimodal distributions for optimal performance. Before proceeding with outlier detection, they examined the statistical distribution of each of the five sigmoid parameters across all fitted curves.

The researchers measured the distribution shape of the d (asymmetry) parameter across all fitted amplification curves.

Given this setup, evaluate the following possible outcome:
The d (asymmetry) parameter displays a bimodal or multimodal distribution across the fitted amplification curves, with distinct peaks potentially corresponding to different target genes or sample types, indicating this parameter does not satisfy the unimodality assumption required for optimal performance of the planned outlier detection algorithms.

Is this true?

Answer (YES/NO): YES